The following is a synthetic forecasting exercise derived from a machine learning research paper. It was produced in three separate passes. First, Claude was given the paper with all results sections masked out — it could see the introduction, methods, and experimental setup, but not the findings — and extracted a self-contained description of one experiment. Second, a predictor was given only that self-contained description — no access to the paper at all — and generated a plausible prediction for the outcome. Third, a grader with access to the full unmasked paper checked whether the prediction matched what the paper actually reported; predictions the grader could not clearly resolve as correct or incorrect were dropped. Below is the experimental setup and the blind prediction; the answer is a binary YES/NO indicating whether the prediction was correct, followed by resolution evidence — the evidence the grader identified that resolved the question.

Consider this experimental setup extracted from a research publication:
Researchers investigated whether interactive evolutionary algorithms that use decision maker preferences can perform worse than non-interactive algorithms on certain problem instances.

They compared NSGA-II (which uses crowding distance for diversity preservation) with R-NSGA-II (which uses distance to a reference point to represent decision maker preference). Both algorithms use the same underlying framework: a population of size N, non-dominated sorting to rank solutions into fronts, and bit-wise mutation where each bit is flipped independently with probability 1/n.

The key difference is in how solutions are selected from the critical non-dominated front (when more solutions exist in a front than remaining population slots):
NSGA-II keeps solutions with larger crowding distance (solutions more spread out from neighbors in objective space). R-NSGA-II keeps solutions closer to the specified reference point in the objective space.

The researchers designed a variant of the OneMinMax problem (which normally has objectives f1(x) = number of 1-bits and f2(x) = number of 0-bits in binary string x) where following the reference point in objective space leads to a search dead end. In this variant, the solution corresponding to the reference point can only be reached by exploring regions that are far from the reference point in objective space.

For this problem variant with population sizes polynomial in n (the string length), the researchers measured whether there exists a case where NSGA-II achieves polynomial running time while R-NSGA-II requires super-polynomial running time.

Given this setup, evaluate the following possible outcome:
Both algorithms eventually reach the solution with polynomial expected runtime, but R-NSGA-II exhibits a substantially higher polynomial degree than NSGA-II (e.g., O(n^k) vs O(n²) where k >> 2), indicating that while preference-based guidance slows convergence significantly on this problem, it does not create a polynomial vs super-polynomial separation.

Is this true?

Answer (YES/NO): NO